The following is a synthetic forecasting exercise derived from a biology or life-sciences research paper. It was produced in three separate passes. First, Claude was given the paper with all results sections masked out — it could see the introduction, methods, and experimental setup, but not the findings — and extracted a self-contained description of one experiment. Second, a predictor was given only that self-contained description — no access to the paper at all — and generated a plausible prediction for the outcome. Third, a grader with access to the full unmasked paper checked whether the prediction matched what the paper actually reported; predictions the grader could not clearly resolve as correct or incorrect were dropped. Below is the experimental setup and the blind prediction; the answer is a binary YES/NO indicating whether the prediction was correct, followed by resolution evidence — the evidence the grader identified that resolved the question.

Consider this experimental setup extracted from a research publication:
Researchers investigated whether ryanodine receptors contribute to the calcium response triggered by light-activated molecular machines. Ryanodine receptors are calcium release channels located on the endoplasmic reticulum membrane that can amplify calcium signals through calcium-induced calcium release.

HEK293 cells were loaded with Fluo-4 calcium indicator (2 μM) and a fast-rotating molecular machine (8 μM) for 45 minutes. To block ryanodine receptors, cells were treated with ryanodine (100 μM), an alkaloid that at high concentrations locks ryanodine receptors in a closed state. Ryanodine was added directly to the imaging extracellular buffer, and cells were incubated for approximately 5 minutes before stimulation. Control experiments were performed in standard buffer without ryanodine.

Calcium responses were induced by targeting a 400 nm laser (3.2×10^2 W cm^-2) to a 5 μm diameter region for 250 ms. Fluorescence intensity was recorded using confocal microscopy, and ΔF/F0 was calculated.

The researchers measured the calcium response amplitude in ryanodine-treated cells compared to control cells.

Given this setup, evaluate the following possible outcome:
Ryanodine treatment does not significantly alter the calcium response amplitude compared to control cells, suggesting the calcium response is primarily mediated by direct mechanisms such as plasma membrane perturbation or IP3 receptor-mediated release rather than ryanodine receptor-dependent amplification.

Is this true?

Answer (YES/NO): YES